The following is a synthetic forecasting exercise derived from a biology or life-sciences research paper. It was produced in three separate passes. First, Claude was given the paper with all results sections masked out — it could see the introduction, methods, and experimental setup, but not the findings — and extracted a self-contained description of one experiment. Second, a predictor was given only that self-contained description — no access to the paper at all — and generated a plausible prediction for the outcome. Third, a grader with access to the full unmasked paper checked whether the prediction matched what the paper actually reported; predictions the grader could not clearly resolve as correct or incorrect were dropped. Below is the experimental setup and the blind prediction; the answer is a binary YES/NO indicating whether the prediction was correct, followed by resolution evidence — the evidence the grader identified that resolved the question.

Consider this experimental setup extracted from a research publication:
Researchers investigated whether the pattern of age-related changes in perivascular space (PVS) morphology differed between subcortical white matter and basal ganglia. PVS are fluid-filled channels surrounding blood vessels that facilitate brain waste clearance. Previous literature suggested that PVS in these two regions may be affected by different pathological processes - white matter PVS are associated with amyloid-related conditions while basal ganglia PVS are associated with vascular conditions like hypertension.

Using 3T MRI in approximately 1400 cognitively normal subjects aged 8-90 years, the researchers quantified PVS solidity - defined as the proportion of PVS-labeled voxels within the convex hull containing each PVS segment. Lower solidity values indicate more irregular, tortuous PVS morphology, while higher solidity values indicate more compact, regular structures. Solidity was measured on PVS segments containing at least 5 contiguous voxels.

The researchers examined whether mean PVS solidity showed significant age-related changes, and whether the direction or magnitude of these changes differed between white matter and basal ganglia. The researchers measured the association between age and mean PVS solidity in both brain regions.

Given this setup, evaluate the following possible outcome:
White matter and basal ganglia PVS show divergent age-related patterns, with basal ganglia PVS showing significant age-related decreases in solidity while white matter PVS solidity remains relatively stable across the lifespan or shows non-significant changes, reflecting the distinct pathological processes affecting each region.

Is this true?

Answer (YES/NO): NO